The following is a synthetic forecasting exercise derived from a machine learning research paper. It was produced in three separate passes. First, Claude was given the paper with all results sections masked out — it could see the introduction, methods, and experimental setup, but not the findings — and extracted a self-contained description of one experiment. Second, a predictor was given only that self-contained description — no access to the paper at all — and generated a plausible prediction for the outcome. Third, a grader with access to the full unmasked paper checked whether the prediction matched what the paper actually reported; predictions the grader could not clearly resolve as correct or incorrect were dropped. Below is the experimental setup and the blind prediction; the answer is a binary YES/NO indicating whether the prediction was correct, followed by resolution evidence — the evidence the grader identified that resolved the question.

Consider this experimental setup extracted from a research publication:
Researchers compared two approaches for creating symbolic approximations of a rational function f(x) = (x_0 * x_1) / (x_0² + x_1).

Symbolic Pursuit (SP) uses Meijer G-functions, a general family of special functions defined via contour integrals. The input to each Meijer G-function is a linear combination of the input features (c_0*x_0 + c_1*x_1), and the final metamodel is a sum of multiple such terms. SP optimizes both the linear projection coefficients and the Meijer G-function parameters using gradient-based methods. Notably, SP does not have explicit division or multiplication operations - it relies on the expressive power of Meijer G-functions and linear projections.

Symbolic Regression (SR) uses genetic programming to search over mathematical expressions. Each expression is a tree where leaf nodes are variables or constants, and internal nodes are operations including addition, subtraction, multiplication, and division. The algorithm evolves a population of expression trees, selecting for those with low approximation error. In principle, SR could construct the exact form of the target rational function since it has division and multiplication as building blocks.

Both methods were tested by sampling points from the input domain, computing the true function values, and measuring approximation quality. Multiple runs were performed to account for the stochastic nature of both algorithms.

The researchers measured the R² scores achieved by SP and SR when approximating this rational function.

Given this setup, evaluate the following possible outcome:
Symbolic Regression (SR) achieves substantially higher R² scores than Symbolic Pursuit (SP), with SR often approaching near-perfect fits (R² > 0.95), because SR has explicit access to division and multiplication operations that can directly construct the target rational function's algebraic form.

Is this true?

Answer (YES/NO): NO